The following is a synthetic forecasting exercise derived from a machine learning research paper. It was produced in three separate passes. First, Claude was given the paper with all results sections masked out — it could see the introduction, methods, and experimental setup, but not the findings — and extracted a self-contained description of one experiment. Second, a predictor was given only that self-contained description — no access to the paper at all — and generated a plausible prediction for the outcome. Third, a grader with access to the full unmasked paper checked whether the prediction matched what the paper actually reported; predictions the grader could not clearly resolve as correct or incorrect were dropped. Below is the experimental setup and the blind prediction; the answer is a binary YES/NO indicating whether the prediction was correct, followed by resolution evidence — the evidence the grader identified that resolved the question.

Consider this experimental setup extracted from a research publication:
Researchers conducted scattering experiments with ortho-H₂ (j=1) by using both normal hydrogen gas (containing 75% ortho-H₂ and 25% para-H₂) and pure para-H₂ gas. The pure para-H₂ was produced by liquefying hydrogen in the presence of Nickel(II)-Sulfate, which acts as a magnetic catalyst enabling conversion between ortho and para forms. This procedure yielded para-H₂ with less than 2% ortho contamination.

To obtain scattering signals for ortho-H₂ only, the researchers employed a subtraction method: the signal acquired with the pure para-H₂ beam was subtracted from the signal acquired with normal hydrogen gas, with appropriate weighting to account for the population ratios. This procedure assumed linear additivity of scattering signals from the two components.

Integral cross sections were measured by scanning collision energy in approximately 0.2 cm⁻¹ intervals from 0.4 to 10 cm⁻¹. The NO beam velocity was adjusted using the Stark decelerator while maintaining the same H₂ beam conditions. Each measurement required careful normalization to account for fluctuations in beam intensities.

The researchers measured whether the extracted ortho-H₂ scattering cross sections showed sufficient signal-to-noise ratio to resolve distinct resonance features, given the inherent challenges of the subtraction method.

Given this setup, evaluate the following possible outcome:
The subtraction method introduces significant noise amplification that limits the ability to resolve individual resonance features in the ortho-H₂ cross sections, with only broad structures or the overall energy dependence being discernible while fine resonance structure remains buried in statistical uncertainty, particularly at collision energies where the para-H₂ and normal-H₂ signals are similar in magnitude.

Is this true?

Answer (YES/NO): NO